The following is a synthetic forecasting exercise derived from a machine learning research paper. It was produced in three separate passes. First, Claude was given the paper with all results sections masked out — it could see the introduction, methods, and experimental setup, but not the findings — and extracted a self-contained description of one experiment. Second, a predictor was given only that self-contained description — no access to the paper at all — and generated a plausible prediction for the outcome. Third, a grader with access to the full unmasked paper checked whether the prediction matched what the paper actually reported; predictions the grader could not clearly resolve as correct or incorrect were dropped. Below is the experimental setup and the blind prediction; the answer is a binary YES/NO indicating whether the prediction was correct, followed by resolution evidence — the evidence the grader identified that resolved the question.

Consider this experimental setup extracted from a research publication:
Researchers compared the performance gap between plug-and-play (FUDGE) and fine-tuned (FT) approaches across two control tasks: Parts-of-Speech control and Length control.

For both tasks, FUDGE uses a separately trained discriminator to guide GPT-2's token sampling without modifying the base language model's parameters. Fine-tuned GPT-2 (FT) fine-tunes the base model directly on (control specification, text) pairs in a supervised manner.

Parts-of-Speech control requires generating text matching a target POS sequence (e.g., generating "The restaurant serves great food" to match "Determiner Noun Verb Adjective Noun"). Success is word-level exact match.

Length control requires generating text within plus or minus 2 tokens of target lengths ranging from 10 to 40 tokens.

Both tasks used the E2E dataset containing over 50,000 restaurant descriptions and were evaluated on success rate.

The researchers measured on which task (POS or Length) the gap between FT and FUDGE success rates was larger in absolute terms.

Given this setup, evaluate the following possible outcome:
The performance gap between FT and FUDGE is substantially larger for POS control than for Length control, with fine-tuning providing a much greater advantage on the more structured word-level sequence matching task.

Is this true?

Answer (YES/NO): YES